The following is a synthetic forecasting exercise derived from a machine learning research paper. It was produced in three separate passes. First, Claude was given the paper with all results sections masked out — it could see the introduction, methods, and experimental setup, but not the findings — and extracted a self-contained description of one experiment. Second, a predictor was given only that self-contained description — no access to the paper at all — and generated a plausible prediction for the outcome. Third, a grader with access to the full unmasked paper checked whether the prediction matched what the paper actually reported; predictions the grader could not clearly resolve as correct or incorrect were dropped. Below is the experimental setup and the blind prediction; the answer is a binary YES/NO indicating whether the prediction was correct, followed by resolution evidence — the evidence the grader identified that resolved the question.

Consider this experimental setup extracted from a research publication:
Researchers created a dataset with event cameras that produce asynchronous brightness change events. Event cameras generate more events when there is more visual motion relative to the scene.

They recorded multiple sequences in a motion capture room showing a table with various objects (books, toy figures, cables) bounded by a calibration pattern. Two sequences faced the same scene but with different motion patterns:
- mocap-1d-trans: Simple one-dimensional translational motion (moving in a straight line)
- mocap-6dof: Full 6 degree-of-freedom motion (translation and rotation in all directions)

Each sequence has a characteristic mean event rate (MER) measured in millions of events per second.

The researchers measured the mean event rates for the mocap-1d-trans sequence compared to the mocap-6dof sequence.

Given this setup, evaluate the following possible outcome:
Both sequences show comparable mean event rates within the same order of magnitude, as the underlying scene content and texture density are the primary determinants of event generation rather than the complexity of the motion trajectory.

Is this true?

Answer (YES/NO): NO